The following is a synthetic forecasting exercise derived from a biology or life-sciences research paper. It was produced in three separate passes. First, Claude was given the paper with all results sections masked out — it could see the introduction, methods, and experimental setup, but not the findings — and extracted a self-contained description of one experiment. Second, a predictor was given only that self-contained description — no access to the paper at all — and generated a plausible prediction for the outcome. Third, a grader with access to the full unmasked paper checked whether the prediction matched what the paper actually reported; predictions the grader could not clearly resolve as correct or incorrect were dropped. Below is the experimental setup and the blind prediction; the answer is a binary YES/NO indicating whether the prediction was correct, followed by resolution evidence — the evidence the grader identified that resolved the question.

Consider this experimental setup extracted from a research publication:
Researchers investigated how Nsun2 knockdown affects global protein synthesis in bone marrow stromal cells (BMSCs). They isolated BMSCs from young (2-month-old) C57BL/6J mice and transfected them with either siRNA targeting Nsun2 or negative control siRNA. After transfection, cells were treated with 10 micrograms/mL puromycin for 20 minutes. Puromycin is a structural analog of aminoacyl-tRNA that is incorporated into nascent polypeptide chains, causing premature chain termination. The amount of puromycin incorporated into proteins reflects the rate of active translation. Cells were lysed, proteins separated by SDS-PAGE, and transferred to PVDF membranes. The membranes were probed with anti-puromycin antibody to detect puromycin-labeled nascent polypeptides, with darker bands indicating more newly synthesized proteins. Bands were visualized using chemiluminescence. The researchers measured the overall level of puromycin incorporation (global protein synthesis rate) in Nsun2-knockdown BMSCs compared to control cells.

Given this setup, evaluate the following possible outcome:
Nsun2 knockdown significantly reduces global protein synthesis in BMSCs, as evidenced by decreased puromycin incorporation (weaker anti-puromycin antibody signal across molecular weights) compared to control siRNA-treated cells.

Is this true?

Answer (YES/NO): YES